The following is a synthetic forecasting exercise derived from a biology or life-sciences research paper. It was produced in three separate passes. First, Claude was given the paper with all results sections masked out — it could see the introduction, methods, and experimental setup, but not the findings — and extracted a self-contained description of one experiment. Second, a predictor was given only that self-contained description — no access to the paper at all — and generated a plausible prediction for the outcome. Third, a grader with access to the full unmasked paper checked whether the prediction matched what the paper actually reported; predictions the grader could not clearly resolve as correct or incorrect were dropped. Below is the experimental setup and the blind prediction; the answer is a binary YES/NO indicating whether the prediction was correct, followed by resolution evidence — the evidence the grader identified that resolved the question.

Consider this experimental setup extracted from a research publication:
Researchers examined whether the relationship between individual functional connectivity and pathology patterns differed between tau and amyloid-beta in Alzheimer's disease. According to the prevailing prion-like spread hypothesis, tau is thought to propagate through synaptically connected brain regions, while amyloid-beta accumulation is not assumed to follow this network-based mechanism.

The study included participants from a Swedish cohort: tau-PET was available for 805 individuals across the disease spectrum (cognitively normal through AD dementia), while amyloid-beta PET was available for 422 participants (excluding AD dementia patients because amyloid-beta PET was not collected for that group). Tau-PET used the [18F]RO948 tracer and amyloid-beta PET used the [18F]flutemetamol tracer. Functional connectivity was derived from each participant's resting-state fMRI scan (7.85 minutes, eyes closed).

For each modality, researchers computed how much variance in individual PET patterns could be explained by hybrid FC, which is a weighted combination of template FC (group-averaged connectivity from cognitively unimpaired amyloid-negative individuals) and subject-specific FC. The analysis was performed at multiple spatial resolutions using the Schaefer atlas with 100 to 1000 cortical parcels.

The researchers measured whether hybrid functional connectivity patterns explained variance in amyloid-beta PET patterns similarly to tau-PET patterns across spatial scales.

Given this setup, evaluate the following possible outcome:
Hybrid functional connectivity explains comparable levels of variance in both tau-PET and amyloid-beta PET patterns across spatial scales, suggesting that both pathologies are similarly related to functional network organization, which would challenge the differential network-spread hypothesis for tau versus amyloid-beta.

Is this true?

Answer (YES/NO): NO